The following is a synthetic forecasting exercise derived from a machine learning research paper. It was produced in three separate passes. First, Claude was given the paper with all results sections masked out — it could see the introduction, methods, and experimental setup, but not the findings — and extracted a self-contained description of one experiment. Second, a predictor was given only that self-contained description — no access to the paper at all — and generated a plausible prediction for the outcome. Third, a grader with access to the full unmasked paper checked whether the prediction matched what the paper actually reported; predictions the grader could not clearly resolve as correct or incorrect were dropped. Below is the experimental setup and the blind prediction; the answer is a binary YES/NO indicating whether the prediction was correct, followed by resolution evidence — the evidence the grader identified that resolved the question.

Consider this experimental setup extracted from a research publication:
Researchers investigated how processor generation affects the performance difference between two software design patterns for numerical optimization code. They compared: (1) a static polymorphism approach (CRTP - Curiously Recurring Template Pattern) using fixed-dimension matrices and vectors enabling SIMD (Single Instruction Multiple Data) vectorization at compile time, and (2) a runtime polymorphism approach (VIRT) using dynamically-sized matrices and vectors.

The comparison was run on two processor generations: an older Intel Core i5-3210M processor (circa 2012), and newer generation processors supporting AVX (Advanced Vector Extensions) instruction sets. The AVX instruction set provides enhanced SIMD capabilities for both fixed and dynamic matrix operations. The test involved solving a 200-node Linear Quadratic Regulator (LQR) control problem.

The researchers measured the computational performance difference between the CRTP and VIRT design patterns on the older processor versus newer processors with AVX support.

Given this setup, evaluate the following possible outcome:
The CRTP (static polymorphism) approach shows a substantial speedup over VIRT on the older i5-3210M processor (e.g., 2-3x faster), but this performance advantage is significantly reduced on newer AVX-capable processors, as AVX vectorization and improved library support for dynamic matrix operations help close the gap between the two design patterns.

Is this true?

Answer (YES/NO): YES